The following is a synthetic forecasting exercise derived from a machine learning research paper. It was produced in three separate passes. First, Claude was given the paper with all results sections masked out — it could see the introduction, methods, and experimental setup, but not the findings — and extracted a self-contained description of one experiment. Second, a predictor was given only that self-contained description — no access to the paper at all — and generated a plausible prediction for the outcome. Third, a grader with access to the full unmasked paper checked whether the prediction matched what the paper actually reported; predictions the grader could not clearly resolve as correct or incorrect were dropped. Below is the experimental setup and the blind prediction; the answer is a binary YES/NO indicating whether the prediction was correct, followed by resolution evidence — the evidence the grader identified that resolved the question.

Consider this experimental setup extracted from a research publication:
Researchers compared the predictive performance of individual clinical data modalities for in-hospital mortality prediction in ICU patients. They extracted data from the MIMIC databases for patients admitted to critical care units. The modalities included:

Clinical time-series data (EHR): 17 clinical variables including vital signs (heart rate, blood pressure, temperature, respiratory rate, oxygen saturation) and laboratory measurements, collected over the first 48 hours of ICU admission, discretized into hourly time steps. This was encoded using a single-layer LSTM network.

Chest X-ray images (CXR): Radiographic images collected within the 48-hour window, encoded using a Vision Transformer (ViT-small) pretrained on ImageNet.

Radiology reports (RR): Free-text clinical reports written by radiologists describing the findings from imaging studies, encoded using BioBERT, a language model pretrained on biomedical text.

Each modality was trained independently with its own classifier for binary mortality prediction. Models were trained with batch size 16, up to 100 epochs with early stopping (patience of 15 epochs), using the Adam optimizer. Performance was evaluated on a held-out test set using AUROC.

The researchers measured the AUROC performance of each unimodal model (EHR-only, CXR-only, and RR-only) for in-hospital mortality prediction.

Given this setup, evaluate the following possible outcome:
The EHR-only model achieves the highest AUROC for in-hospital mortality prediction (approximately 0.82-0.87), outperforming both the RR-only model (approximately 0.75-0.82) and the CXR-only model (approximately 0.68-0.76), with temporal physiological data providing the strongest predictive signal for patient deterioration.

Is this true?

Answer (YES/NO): NO